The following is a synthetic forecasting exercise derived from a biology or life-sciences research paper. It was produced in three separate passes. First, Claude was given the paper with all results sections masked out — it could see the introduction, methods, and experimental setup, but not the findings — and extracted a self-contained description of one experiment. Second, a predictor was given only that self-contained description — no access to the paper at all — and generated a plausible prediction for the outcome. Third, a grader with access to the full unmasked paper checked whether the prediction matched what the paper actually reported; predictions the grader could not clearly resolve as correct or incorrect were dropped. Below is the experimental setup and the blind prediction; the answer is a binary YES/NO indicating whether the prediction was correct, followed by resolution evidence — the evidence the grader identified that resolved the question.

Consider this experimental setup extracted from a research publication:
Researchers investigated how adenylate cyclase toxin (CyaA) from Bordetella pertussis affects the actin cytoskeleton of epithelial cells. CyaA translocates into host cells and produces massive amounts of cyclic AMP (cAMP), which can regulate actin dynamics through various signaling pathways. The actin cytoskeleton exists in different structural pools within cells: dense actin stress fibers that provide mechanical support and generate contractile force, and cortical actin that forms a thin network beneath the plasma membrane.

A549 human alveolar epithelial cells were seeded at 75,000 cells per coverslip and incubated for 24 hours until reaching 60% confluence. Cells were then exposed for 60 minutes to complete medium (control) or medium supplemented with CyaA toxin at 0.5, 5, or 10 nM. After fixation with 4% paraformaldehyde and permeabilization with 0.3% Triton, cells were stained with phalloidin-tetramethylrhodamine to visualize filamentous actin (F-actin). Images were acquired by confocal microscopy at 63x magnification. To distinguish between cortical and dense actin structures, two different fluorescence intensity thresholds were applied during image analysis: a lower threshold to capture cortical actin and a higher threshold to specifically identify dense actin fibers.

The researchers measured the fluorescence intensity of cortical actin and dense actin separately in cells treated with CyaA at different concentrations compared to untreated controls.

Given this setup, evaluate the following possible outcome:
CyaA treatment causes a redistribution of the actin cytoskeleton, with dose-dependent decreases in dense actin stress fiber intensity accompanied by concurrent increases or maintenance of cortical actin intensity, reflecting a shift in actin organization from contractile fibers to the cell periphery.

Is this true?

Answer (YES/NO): NO